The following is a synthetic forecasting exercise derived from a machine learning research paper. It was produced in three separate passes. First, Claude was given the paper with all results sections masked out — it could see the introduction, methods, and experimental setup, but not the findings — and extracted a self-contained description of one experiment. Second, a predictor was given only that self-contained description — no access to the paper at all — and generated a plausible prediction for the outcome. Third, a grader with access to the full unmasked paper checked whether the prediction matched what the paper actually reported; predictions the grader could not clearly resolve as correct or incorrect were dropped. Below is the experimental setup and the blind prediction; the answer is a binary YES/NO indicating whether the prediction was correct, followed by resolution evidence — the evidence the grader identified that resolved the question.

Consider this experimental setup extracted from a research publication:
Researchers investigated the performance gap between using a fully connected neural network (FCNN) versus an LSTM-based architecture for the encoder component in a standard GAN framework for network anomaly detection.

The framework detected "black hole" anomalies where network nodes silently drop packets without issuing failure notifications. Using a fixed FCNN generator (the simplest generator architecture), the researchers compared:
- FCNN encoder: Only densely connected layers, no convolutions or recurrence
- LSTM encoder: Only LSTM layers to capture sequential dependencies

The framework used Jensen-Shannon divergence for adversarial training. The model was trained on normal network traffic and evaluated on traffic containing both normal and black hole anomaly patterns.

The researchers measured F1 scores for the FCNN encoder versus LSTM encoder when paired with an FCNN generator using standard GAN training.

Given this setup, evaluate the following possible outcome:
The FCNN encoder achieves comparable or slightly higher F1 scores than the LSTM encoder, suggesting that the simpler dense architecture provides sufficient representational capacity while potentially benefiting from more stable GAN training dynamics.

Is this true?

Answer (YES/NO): NO